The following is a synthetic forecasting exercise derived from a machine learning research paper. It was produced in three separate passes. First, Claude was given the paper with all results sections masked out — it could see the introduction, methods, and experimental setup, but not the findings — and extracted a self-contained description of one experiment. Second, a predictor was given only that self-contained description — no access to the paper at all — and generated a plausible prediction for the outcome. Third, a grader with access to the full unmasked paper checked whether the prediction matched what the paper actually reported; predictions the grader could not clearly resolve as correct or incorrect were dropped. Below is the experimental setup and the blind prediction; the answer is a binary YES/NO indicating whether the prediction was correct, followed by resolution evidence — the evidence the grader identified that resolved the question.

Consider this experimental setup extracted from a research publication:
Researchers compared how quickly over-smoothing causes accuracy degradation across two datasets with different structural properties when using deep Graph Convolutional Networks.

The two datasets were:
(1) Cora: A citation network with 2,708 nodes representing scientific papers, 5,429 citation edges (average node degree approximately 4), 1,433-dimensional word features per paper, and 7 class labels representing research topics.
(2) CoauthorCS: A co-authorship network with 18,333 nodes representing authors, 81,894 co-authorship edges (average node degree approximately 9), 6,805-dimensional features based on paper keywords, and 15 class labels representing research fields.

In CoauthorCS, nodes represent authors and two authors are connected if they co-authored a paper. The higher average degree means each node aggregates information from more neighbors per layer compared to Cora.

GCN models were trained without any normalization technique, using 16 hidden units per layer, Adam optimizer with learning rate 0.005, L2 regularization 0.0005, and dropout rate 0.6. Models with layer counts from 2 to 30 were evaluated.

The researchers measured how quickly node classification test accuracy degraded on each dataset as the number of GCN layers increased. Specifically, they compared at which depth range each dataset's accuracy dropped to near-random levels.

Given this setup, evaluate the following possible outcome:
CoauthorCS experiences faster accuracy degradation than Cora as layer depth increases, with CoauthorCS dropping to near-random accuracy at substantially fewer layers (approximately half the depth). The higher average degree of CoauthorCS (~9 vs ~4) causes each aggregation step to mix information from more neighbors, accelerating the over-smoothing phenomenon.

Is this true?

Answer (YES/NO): NO